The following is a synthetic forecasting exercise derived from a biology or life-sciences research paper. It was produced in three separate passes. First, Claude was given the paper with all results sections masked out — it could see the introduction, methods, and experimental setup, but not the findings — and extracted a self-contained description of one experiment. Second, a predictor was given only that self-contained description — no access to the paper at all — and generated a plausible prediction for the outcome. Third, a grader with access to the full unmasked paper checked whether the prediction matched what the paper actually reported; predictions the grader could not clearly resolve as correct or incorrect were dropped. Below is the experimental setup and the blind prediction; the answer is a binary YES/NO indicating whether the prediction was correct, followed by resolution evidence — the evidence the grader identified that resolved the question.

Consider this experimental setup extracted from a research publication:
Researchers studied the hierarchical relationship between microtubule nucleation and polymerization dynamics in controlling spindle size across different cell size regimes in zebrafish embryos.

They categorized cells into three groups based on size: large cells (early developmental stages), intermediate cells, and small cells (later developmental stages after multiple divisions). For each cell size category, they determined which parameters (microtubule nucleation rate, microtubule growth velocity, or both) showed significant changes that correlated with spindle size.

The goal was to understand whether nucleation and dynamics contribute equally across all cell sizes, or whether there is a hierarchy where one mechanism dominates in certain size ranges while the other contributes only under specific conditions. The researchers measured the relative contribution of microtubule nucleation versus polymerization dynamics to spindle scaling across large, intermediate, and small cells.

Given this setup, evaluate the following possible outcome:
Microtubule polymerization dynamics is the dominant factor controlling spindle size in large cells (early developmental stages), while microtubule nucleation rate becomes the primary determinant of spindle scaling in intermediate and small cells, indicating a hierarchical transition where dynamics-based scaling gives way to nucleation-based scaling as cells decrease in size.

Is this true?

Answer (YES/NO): NO